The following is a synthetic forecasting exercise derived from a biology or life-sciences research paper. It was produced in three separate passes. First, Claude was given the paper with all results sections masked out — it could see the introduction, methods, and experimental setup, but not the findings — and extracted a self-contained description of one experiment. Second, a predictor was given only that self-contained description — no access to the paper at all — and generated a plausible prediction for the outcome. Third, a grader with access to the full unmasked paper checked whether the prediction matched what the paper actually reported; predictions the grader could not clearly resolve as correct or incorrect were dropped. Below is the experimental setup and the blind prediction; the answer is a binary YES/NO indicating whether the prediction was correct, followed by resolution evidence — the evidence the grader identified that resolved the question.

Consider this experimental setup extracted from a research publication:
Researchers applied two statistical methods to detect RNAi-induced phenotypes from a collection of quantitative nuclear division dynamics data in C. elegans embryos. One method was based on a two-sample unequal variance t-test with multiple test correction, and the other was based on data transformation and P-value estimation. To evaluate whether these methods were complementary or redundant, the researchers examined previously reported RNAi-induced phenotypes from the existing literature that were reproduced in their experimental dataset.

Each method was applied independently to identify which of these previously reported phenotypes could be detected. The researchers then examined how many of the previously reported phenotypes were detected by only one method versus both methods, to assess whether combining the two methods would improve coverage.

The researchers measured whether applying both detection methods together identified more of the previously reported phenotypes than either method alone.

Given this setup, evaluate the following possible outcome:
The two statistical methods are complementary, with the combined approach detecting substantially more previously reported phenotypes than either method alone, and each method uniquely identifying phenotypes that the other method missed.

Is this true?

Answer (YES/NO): YES